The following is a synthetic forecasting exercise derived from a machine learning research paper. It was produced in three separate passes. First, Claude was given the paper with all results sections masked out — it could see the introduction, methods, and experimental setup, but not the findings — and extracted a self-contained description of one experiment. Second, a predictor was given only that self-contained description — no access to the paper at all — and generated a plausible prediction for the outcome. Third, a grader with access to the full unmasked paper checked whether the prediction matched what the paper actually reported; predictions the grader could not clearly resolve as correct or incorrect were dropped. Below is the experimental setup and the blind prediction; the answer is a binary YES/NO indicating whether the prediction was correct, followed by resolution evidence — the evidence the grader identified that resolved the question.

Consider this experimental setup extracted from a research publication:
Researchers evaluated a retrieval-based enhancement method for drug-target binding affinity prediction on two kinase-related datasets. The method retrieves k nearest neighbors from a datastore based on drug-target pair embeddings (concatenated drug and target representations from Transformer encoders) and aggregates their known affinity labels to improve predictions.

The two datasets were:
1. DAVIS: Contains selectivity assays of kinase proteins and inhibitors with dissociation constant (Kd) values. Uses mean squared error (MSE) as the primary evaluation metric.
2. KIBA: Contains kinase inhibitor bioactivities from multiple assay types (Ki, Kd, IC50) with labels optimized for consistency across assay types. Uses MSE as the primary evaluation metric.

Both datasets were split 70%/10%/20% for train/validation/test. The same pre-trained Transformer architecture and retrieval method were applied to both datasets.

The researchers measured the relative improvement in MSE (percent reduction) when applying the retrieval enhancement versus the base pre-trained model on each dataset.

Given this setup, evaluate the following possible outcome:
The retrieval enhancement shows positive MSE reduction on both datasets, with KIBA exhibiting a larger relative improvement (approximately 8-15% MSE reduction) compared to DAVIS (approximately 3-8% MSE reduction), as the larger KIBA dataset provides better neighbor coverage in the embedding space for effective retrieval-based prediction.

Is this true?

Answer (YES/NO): YES